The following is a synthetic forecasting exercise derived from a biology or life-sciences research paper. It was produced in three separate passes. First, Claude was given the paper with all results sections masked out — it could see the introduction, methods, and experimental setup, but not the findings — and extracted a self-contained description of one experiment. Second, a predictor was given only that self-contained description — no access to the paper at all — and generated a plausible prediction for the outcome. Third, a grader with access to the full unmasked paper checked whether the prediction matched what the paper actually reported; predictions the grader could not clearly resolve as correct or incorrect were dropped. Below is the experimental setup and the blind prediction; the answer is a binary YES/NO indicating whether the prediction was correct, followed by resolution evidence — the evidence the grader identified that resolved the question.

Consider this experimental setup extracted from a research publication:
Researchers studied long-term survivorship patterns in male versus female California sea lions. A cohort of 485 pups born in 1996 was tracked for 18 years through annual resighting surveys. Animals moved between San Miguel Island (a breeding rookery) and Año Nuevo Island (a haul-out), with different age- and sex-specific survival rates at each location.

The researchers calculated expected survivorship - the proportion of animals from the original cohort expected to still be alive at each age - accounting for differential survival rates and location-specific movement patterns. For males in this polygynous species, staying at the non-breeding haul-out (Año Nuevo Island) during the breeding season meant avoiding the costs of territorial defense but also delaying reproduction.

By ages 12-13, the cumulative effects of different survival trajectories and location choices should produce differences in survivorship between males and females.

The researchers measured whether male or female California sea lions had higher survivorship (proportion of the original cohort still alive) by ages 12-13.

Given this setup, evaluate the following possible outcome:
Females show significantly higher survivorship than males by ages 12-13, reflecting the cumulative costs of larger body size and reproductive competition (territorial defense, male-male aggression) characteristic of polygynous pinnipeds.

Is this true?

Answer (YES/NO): NO